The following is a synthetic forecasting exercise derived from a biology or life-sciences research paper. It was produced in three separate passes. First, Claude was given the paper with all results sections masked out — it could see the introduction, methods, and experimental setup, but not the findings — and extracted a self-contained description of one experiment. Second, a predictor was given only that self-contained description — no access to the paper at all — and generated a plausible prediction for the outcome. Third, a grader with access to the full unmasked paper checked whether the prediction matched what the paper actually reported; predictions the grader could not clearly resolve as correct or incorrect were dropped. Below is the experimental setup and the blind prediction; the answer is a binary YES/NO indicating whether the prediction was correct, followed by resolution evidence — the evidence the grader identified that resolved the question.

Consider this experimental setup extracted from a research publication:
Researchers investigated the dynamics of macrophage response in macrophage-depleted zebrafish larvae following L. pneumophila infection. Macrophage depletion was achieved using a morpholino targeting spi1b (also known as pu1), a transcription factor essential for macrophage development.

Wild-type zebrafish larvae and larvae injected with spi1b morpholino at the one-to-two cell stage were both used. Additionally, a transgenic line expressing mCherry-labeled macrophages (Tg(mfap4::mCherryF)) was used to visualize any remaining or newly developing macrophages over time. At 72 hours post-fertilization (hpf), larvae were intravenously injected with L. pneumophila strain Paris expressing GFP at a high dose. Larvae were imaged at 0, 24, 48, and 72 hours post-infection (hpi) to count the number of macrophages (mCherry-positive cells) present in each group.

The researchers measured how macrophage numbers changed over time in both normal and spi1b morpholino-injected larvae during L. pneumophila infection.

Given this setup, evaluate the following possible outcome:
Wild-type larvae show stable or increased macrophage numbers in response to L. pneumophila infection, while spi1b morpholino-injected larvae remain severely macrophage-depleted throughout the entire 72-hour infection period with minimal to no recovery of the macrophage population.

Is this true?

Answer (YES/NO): NO